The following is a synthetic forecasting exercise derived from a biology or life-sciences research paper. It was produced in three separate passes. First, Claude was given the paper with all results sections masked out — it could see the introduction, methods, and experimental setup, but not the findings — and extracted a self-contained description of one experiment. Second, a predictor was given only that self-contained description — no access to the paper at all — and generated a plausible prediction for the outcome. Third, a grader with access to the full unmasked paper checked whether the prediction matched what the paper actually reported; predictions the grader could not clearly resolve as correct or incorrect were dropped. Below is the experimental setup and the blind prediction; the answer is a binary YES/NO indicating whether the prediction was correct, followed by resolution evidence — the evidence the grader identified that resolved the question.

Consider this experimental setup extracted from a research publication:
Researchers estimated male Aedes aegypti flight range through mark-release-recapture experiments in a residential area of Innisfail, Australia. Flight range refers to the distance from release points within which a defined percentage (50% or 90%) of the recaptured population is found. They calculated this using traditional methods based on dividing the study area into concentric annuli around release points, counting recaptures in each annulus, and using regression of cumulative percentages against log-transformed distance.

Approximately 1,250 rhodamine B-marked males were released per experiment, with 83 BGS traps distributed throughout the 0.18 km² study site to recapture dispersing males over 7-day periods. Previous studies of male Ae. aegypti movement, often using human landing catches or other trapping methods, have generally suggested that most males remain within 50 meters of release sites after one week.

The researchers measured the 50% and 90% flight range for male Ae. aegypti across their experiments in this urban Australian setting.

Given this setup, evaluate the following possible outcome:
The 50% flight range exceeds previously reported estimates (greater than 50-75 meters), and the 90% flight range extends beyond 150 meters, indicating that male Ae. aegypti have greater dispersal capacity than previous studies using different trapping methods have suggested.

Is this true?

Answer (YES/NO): YES